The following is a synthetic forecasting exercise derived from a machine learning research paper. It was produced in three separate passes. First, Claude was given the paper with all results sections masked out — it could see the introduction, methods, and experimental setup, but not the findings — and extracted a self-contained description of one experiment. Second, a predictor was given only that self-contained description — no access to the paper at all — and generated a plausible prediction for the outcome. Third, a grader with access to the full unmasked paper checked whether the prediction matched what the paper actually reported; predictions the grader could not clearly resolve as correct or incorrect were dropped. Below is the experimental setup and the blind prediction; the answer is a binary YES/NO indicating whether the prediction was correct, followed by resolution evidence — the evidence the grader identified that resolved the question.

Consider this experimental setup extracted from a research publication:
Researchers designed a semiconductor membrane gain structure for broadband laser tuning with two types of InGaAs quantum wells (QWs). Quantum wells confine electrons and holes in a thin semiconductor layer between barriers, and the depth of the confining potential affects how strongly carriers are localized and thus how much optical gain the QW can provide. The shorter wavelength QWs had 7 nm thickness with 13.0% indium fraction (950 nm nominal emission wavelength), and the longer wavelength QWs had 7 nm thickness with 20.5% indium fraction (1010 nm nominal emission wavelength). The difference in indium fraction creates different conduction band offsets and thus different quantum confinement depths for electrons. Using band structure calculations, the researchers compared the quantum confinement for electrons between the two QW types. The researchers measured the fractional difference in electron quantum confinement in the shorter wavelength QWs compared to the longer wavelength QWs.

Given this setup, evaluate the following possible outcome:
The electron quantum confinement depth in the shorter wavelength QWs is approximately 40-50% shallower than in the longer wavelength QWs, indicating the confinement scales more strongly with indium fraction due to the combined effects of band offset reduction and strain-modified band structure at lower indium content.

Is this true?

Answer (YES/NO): NO